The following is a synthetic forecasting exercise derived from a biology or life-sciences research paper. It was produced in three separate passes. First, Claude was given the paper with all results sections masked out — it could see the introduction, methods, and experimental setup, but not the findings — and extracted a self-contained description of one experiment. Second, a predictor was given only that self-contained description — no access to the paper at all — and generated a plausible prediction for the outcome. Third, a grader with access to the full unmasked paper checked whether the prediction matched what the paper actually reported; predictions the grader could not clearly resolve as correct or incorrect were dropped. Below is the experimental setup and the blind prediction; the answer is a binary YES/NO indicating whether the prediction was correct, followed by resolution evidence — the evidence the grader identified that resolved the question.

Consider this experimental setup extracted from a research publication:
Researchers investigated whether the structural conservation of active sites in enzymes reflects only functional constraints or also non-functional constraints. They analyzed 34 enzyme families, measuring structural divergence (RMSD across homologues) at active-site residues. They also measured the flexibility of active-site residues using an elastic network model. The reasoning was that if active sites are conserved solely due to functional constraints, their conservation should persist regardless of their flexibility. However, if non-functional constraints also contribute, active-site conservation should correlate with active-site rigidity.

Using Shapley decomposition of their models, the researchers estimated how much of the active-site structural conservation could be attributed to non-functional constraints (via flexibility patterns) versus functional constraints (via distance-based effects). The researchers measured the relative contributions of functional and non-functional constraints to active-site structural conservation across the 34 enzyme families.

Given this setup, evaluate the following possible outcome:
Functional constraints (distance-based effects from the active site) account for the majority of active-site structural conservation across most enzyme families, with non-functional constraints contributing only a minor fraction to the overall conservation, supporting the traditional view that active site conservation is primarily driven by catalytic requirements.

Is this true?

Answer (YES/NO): NO